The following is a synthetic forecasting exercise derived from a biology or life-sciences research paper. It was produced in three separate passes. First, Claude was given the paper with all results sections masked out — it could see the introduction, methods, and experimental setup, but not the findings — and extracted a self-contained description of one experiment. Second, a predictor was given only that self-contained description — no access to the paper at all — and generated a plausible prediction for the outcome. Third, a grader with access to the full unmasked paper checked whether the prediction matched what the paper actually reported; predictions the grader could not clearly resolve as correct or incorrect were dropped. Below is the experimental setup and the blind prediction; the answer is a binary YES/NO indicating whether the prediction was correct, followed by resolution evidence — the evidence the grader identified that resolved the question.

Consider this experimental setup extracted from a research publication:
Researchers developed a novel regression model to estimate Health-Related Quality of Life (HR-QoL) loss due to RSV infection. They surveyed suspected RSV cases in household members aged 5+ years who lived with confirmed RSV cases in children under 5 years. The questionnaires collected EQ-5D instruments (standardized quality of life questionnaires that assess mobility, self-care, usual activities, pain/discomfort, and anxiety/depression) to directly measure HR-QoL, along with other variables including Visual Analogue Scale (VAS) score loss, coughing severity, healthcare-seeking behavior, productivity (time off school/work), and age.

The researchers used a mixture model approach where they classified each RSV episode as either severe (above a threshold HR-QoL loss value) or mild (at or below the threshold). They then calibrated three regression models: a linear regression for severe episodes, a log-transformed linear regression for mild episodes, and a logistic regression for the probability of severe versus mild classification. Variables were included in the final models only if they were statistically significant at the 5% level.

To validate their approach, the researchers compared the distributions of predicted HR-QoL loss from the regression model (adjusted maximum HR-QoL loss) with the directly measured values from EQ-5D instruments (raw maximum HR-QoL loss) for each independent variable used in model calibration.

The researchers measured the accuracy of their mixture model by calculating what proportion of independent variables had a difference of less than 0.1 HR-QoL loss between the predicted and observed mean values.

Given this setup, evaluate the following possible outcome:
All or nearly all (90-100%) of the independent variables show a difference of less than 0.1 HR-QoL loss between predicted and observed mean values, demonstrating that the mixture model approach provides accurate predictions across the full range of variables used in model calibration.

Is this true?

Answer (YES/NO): NO